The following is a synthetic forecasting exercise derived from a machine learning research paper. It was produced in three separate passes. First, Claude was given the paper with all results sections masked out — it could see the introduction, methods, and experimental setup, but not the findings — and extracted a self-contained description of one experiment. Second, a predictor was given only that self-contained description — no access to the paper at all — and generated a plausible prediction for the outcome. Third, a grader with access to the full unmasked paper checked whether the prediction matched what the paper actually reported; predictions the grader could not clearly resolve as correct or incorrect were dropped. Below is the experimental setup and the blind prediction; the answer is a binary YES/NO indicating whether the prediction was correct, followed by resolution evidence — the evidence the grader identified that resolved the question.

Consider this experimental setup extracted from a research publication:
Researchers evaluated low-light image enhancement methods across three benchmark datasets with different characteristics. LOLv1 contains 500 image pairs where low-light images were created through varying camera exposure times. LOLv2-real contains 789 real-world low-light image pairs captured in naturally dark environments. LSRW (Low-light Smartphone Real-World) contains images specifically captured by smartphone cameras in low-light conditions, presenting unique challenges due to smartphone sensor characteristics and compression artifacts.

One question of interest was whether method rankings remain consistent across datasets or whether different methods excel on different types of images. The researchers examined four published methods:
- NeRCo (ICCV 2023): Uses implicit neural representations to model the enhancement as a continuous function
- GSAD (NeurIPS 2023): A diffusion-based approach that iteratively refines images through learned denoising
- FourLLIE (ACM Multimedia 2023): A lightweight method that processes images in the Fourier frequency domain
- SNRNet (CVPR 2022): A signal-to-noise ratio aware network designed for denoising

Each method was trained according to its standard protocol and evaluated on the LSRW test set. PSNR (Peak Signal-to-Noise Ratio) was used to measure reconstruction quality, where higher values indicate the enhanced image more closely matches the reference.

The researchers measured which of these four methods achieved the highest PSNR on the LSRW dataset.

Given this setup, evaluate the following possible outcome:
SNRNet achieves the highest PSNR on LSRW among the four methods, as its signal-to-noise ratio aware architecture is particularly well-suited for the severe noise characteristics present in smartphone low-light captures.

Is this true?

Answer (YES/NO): NO